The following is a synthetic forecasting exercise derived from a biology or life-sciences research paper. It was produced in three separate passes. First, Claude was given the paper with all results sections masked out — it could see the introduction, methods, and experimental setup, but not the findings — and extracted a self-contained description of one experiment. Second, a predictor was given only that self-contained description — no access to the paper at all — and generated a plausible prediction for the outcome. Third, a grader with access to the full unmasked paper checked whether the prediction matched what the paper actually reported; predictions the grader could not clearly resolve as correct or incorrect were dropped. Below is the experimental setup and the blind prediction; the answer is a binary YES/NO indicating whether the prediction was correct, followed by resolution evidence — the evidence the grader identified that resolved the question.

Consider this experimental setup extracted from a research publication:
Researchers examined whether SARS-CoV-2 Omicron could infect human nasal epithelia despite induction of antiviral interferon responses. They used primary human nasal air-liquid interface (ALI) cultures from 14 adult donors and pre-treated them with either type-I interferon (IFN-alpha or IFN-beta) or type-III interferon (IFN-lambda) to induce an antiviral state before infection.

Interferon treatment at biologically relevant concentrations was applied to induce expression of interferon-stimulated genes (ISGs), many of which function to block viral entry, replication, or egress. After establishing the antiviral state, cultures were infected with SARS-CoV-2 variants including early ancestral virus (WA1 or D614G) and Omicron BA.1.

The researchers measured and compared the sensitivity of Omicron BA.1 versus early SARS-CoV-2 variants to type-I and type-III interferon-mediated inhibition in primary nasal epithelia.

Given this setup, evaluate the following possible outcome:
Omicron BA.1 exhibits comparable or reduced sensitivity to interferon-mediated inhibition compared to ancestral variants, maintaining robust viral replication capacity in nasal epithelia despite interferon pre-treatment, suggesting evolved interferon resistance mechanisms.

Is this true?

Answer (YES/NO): YES